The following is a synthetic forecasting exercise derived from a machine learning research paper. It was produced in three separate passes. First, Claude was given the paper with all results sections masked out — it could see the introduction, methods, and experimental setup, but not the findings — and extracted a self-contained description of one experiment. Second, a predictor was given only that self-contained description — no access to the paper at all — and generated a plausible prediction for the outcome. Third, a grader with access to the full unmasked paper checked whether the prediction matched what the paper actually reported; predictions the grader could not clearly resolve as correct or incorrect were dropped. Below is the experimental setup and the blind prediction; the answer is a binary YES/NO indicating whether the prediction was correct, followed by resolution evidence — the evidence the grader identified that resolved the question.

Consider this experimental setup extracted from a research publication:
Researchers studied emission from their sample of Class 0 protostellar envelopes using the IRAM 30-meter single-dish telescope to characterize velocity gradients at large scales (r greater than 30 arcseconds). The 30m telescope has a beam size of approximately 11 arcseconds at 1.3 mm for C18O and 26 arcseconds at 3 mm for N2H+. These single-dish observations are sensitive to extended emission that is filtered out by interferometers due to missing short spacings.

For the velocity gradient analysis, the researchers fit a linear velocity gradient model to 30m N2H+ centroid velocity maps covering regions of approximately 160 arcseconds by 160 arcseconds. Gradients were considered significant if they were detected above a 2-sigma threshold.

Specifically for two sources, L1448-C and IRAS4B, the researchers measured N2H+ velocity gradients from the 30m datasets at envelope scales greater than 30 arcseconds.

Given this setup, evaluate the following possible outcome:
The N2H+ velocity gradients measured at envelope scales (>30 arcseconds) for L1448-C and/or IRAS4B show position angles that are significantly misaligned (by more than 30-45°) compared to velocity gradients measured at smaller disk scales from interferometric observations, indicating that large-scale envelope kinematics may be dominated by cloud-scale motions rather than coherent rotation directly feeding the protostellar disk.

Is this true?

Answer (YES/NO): NO